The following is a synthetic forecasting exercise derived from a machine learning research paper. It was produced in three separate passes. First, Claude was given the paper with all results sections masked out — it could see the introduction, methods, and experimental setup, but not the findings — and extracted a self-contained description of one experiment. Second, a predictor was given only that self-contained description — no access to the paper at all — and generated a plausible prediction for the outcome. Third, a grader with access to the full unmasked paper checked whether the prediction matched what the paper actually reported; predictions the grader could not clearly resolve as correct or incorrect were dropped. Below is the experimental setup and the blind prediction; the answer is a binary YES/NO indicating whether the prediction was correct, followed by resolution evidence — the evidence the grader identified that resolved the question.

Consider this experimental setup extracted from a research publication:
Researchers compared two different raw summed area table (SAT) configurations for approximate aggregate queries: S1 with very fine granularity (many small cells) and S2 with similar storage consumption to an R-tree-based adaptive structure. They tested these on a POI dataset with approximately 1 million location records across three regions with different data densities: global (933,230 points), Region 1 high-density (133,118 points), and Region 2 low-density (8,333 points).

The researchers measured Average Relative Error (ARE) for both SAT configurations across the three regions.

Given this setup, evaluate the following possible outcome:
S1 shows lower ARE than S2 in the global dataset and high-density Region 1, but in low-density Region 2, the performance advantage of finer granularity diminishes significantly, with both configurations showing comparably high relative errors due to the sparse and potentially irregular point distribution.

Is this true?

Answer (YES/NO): NO